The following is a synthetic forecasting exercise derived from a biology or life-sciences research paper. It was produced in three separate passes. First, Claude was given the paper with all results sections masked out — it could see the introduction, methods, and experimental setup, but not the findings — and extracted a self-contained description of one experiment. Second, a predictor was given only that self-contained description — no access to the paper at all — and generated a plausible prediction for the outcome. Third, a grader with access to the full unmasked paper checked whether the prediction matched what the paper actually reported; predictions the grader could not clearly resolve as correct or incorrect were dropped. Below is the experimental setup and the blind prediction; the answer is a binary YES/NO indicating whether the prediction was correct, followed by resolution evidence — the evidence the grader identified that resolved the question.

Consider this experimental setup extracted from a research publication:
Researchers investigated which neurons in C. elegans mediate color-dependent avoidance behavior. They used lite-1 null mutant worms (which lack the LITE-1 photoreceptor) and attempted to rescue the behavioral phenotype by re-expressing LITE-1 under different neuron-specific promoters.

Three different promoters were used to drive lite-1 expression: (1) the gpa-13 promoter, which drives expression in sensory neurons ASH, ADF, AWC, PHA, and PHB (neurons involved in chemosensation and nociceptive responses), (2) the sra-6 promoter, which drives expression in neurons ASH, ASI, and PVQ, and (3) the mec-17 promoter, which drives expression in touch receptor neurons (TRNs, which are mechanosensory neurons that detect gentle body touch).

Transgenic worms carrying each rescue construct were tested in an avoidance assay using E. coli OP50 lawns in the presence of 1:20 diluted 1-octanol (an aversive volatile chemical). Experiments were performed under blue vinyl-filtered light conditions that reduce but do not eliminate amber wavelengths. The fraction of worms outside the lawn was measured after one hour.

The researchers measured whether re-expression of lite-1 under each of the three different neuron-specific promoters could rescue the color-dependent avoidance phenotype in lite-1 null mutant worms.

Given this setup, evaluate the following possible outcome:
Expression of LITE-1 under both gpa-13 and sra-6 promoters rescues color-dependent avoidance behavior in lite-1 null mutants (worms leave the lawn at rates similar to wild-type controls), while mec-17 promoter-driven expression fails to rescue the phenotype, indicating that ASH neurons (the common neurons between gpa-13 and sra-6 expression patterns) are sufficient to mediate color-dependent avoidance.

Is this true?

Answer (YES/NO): YES